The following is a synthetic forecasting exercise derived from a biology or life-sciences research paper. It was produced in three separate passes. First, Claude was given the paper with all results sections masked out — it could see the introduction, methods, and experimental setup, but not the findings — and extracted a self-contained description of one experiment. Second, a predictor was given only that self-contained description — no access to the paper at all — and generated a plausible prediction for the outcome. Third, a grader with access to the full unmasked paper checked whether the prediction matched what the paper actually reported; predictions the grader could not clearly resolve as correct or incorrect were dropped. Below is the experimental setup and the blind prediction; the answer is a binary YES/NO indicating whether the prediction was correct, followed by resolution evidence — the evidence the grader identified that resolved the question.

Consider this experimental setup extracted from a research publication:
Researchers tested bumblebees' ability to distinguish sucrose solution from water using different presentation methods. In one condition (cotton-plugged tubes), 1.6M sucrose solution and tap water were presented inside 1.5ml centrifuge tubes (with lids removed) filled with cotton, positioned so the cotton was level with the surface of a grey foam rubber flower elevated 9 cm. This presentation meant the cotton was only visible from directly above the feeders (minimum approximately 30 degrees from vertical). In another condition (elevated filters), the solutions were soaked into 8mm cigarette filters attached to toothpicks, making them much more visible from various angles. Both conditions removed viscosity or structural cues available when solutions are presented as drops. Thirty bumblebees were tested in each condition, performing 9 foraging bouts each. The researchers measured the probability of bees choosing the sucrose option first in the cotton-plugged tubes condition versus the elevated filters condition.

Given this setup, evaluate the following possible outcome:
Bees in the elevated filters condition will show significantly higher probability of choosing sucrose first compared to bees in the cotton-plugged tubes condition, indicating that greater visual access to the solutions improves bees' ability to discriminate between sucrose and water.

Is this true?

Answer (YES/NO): NO